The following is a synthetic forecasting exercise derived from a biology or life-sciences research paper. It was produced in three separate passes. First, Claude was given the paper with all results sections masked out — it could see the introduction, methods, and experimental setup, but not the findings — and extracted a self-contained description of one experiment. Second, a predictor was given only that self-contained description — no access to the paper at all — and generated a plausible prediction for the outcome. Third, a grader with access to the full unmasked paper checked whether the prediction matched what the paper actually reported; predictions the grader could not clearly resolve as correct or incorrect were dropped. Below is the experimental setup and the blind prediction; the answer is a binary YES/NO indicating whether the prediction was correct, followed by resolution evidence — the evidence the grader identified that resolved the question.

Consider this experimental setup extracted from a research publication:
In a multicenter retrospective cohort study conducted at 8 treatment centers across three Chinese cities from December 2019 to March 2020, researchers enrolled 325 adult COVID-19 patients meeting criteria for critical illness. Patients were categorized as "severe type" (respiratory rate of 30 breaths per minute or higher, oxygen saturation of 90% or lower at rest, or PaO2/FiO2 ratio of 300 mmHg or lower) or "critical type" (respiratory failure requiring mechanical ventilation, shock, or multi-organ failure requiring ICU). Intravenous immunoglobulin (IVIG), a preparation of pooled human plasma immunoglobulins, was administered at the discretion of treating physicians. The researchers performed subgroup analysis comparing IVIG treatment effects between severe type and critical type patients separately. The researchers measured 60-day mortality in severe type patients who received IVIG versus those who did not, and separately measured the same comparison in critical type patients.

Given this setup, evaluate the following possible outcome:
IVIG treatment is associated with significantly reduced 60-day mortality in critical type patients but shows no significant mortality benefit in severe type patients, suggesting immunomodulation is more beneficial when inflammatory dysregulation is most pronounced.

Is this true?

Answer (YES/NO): NO